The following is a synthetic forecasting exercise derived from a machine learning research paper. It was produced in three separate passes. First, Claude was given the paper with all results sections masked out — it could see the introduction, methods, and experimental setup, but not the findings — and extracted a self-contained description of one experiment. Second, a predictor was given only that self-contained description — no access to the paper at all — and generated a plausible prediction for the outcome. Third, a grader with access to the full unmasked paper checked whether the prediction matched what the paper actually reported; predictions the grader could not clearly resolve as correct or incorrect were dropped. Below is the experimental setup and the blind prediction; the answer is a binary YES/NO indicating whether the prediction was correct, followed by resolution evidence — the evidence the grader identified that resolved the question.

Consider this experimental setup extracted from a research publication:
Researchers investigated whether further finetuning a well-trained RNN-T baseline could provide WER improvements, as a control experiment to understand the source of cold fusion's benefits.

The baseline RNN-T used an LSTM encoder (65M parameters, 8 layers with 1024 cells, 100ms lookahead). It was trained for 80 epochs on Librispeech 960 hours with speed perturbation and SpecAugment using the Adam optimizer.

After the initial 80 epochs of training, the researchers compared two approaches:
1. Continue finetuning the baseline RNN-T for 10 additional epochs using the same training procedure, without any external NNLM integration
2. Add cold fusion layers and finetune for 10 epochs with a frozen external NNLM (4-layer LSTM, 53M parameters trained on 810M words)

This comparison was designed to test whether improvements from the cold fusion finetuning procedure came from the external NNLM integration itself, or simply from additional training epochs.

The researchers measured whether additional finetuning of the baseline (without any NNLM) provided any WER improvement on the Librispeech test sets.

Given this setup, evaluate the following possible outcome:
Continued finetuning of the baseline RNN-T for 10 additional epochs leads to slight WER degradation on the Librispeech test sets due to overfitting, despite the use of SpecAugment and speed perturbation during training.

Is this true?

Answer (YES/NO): NO